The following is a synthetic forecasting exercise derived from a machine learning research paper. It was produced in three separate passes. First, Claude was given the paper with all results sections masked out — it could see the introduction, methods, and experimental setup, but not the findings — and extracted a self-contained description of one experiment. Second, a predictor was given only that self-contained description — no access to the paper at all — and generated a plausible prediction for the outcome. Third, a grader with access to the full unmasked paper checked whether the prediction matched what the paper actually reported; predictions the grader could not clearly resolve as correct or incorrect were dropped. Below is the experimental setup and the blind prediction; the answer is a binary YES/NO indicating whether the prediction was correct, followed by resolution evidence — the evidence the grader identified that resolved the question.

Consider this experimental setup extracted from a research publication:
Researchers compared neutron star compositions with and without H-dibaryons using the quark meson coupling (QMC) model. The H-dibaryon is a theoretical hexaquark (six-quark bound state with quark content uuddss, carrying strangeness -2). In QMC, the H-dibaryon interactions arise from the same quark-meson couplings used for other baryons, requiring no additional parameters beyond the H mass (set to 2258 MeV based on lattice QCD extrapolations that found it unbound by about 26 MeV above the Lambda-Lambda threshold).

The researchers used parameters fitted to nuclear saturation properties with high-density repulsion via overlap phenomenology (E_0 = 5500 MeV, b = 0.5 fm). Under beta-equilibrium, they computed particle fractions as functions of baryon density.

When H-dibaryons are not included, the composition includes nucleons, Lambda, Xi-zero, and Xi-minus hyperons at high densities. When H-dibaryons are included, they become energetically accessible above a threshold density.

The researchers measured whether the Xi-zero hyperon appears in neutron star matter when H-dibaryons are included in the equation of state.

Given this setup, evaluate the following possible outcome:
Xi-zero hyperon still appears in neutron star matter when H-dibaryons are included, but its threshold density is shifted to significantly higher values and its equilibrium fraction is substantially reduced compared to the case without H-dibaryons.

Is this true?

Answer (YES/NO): NO